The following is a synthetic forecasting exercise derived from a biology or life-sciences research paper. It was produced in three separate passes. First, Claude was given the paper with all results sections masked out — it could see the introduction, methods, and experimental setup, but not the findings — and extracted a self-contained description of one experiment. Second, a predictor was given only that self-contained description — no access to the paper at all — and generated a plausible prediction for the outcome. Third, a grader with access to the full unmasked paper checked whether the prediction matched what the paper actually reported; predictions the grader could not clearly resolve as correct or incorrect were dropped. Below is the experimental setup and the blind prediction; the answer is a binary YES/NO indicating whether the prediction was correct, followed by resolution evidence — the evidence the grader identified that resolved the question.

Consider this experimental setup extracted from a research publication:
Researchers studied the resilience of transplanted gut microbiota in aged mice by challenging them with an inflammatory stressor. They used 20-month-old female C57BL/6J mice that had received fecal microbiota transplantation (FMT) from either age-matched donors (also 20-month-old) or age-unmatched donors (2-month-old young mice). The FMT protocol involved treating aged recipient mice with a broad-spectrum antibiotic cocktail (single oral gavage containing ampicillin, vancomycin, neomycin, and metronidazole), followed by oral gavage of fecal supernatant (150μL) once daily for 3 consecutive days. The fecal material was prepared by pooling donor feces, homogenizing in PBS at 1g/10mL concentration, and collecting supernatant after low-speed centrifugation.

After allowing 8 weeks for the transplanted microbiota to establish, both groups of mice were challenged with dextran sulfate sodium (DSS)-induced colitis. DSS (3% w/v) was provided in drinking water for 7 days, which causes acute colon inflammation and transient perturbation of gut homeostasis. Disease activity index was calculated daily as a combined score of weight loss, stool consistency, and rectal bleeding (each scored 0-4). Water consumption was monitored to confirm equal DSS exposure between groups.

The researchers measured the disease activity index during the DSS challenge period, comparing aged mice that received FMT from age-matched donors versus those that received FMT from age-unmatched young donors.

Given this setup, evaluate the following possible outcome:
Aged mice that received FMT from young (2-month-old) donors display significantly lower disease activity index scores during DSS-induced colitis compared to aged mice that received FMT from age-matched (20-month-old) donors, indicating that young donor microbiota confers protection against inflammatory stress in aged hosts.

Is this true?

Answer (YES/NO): NO